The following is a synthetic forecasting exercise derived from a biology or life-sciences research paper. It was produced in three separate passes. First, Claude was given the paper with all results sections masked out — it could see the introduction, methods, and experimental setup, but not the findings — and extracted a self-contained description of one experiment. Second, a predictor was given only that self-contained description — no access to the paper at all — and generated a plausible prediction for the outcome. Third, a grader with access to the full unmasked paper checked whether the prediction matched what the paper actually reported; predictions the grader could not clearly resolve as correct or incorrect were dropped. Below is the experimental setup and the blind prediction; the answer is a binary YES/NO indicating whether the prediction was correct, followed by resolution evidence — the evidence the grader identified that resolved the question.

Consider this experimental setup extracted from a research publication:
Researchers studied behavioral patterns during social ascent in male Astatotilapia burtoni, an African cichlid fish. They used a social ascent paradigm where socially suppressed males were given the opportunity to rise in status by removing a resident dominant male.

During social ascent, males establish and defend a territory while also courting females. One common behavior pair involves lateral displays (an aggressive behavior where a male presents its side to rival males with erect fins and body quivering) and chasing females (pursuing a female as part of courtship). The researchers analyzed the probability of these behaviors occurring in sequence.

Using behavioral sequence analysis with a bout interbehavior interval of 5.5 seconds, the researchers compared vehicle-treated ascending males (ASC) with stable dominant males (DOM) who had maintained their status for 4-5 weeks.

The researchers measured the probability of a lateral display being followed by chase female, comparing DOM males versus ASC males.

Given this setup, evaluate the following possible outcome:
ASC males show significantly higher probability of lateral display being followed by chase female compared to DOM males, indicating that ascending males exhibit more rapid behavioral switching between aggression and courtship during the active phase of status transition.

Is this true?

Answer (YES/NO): NO